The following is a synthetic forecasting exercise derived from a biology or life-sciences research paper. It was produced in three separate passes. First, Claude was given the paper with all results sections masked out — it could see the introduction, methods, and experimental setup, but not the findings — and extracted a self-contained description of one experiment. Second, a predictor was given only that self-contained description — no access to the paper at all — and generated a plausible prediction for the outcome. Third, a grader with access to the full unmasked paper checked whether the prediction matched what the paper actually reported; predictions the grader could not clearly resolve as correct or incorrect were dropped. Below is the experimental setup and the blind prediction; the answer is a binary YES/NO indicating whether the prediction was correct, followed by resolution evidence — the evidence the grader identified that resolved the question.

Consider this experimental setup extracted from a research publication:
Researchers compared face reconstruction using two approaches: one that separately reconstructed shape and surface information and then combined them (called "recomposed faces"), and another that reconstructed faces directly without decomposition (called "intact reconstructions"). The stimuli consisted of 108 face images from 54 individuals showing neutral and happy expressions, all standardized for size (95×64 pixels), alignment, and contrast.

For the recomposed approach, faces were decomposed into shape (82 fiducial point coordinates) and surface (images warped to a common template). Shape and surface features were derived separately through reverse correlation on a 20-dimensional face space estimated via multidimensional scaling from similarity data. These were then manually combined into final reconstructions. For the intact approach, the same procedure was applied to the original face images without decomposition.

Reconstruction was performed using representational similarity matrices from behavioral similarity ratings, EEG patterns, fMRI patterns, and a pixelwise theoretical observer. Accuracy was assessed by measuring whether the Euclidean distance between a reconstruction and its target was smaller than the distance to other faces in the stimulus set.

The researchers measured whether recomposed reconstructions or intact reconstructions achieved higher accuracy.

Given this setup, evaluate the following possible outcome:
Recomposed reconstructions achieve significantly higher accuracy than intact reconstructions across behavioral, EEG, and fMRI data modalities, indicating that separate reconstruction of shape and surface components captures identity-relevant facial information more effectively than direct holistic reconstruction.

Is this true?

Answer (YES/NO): NO